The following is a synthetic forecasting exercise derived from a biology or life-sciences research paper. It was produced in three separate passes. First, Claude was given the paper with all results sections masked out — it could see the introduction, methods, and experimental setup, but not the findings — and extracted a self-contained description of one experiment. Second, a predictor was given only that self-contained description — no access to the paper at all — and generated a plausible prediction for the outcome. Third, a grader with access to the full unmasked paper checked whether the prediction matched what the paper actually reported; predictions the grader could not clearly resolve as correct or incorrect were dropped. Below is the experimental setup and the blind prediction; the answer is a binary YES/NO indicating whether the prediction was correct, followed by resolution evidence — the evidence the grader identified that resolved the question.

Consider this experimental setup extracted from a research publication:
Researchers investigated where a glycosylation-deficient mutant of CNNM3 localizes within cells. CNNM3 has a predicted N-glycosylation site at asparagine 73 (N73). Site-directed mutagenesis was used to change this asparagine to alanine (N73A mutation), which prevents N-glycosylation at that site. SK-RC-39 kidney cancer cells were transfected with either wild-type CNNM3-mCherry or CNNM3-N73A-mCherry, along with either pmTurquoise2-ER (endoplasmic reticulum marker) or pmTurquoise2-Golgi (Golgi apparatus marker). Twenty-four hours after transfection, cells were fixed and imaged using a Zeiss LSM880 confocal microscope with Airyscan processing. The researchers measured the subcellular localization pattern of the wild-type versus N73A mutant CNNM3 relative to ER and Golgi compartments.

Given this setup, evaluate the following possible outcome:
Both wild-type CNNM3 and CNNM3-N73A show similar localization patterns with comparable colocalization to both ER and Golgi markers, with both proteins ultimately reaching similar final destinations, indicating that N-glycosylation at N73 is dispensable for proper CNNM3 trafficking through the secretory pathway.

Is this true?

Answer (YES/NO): NO